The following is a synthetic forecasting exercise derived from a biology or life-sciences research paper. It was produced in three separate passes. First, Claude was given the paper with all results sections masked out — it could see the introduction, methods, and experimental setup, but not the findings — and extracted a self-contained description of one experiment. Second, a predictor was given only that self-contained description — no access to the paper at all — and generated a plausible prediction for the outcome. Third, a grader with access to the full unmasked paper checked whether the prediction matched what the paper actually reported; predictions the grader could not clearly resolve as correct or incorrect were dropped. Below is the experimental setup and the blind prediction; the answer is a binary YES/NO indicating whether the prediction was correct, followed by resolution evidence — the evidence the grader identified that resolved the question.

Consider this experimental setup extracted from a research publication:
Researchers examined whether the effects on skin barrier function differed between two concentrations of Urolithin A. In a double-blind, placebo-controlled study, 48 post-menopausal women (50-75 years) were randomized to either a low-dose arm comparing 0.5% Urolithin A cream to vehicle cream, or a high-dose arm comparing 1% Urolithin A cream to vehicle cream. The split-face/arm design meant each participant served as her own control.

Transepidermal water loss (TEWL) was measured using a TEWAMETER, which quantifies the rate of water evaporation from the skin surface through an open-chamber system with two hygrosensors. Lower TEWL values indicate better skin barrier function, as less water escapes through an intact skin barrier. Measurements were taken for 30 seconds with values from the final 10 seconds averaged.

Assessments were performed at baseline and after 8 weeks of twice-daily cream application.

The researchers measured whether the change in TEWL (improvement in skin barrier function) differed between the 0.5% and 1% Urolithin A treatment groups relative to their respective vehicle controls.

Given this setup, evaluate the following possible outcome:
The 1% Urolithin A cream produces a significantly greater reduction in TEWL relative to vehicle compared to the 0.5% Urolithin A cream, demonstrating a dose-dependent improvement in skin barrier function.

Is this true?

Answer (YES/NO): NO